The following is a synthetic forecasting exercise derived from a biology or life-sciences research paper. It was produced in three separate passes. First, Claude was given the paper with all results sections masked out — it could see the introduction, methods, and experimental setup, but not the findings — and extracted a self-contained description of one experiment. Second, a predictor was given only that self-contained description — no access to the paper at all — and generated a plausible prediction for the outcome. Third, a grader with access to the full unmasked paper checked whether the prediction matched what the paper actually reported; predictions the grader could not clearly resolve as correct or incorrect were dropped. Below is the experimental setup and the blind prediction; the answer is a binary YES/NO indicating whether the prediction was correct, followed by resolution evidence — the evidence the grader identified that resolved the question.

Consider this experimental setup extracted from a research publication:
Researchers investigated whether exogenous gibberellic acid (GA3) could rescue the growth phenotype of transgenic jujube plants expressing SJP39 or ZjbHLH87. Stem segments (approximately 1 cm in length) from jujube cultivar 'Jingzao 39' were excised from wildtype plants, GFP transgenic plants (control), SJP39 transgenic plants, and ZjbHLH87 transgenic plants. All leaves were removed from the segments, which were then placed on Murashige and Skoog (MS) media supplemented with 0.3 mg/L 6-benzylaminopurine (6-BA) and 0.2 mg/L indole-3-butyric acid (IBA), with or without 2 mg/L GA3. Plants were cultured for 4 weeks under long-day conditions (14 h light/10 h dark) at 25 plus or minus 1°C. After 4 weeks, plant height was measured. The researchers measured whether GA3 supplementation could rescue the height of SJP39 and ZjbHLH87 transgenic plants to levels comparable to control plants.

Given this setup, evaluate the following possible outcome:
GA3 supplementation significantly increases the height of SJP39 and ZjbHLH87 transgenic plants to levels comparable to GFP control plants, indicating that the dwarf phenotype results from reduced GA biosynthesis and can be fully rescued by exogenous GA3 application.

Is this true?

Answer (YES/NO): NO